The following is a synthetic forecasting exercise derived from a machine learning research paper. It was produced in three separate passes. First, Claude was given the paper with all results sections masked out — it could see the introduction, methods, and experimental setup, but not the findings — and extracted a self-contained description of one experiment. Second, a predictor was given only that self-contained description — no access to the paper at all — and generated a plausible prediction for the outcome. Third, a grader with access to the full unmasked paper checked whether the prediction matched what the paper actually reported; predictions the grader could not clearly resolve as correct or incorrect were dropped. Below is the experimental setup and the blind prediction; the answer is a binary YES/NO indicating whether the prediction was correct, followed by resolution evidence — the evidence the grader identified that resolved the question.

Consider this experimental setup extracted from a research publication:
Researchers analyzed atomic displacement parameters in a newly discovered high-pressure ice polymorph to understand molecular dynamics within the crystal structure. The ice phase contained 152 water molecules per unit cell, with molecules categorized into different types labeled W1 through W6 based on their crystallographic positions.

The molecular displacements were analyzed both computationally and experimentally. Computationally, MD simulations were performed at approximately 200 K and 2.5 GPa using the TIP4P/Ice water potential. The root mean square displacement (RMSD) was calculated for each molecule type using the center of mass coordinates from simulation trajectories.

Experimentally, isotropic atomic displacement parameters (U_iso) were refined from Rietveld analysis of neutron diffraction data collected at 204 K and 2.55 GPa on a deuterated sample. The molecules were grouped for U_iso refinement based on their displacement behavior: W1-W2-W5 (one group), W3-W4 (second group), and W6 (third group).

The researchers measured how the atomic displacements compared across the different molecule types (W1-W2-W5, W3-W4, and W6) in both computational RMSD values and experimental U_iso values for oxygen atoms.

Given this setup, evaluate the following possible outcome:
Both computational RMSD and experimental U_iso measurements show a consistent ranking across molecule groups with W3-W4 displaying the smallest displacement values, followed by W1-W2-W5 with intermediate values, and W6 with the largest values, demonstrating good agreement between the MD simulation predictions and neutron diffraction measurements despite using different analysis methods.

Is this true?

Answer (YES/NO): NO